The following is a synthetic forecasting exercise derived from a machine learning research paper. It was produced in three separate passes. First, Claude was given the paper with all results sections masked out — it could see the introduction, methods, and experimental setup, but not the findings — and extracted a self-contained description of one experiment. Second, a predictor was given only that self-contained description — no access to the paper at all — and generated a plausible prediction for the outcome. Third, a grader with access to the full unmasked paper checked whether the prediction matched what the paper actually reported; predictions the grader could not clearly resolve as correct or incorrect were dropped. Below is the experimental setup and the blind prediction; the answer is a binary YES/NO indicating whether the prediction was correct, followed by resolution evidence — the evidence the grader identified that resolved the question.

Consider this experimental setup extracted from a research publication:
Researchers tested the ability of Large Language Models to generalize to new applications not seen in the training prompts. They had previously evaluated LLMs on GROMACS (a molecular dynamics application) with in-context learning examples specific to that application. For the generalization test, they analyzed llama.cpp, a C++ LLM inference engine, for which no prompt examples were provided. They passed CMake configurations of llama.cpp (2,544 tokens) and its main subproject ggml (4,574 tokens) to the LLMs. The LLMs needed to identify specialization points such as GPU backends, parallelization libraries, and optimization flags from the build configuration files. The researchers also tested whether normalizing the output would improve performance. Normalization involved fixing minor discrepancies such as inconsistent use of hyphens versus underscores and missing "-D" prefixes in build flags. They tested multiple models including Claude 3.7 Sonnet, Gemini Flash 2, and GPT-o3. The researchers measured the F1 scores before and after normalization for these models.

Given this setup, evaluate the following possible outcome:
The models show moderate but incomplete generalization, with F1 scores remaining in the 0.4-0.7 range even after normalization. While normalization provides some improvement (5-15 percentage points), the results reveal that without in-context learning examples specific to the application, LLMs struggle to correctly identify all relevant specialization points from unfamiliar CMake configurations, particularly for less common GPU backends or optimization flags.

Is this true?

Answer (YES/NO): NO